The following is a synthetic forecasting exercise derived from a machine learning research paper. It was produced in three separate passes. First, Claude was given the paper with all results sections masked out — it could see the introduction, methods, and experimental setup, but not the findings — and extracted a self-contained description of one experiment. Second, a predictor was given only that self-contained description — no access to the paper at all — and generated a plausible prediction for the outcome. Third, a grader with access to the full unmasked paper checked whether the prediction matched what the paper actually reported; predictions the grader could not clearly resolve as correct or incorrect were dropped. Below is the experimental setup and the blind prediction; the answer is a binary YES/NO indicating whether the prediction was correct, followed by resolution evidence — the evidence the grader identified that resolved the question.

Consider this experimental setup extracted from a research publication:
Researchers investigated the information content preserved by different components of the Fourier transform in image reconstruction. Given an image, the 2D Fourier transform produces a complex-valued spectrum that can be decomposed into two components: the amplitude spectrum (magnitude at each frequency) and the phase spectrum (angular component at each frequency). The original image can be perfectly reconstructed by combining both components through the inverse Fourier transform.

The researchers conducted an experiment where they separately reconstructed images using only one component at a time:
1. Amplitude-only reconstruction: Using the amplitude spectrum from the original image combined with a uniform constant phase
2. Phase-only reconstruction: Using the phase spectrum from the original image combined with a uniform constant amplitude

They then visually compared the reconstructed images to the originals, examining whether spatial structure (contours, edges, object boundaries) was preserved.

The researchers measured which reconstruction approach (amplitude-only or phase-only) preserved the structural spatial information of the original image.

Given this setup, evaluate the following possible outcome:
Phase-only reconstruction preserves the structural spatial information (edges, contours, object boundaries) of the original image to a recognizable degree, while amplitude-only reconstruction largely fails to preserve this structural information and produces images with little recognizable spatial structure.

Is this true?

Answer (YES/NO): YES